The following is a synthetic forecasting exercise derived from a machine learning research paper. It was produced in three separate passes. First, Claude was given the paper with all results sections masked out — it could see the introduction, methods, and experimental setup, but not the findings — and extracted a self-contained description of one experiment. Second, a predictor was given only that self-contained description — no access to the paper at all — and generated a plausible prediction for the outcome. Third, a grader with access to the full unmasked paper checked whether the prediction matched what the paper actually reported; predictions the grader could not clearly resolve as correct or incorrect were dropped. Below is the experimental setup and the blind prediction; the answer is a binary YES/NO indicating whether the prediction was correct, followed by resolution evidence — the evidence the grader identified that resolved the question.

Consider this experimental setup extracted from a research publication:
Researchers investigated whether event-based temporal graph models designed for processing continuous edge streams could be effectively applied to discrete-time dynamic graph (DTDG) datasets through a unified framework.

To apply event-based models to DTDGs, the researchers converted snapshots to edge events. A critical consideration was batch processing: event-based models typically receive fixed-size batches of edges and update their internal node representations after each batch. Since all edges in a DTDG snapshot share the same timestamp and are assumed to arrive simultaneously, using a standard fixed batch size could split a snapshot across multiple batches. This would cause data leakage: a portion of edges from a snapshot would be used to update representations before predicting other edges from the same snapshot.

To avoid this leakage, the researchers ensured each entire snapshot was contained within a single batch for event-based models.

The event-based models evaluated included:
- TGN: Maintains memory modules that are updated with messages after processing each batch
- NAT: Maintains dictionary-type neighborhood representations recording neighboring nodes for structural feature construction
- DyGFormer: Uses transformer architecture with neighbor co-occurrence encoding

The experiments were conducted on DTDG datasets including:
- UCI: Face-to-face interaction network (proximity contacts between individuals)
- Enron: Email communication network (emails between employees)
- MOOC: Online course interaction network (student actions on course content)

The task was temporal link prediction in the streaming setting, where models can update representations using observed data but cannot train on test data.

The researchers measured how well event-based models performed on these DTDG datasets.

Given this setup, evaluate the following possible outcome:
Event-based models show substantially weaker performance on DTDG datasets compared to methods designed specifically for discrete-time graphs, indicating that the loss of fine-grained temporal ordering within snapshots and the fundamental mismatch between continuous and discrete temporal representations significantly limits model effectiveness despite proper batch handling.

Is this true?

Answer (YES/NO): NO